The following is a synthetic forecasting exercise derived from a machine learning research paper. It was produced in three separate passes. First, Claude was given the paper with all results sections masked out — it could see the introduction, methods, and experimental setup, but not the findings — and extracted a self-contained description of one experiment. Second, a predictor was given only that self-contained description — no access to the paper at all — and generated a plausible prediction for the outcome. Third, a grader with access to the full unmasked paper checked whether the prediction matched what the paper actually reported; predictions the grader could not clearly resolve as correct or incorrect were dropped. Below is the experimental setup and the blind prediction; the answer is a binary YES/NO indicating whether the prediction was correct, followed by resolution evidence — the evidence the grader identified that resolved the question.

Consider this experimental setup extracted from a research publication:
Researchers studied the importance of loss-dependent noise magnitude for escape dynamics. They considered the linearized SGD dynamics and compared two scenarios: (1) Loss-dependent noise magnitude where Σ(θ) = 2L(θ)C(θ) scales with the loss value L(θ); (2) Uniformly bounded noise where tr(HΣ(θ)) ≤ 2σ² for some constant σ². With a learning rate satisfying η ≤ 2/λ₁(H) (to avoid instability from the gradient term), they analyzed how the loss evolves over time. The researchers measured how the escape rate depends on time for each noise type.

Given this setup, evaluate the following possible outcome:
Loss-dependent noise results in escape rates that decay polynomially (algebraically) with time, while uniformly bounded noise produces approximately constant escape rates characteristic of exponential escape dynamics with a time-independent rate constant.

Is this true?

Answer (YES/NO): NO